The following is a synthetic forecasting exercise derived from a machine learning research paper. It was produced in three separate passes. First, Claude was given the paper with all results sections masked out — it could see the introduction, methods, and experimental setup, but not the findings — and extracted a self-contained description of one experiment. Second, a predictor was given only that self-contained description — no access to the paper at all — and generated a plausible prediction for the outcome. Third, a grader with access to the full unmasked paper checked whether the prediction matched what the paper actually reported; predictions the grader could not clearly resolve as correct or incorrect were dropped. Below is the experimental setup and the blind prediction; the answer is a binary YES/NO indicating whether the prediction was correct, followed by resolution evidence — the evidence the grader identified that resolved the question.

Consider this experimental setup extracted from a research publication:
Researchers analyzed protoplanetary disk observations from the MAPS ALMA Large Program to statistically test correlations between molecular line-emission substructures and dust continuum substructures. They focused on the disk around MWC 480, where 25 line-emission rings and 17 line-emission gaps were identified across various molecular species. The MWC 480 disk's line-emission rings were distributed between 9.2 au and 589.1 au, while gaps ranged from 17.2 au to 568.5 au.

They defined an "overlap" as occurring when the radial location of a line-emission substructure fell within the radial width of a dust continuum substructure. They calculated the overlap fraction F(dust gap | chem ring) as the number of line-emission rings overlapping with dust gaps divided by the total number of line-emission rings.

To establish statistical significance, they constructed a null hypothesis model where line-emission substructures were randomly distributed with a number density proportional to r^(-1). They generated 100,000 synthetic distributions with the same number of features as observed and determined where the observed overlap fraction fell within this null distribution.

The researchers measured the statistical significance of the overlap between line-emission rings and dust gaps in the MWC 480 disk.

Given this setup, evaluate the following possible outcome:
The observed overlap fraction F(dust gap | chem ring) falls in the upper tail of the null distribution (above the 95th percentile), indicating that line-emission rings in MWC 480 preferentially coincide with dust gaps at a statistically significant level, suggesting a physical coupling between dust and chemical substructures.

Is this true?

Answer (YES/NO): YES